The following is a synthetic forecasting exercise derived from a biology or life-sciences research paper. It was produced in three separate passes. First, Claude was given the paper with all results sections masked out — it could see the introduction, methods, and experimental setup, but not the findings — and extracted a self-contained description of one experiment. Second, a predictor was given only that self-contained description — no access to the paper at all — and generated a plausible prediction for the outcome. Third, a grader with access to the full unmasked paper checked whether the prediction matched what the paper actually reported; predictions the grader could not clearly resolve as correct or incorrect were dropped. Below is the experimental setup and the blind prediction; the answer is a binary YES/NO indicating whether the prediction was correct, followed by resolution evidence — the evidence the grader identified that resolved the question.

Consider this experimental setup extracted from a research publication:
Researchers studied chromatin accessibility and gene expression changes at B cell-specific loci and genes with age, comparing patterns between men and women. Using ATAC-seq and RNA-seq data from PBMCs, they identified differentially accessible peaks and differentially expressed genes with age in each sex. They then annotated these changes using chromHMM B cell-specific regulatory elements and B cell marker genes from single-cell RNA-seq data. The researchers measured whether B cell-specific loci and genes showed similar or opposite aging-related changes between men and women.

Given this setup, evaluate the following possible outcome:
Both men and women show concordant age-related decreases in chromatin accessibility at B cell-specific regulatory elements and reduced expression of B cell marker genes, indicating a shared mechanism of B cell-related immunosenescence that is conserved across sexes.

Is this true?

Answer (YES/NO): NO